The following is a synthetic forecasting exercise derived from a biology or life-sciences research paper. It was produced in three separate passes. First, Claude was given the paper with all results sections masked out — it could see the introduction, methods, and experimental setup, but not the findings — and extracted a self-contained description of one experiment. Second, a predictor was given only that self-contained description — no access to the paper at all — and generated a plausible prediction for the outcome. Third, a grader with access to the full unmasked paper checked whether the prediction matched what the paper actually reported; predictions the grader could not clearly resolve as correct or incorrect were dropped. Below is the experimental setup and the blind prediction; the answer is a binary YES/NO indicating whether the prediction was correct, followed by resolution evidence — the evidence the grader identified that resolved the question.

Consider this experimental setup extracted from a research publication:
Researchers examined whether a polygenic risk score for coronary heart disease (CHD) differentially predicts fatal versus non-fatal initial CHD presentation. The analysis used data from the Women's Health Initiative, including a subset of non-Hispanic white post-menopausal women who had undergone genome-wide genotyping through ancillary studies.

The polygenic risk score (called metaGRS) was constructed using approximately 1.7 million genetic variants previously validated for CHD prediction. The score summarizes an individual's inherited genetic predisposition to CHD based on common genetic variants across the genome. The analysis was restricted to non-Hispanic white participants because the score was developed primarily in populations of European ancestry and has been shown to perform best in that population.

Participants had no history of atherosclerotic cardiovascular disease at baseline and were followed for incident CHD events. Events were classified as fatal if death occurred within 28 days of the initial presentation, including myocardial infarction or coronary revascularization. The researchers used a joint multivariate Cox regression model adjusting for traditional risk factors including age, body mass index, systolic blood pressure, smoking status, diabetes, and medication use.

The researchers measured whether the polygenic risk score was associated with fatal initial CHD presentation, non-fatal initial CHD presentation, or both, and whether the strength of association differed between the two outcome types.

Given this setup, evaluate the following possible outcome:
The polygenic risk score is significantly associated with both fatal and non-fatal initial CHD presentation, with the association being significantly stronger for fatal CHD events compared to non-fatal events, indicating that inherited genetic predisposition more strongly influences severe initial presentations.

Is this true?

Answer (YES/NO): NO